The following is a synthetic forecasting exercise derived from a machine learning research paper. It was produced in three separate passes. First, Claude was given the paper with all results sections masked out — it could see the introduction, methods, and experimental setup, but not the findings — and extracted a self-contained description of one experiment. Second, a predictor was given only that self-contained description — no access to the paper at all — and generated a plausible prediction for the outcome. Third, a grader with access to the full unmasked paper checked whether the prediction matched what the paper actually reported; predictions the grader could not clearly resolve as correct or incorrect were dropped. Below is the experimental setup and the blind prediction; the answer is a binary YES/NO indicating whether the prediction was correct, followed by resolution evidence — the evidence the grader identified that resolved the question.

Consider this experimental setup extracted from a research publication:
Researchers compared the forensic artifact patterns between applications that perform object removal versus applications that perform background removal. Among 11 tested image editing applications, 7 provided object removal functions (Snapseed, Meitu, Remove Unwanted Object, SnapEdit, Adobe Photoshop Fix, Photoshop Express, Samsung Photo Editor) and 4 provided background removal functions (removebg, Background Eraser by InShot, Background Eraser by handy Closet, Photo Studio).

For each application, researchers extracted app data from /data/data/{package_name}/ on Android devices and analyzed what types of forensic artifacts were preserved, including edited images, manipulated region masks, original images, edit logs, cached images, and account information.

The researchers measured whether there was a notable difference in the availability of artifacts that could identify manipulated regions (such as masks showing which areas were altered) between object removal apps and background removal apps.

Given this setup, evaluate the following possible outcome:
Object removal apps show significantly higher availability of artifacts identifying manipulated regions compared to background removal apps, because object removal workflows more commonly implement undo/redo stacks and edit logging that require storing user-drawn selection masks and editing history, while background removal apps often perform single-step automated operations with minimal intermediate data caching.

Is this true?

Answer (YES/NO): NO